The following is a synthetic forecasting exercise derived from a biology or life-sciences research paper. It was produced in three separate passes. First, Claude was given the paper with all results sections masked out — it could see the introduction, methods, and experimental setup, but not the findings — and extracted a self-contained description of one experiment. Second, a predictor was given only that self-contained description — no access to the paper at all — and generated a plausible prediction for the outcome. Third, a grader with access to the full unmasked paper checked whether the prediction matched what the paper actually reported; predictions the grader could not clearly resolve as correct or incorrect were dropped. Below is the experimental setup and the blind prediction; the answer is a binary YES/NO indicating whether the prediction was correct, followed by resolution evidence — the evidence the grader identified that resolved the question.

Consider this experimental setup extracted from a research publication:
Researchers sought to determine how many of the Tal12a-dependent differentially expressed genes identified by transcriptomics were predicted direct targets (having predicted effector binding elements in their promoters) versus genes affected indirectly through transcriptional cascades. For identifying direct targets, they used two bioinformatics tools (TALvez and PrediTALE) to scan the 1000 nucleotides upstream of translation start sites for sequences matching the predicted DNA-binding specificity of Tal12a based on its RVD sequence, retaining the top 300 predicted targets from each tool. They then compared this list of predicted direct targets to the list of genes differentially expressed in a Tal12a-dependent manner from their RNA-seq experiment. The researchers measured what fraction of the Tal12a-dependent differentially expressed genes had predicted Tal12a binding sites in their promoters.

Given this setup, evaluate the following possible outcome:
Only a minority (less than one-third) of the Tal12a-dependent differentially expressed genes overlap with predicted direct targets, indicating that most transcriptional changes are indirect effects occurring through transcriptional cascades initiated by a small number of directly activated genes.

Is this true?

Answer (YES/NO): YES